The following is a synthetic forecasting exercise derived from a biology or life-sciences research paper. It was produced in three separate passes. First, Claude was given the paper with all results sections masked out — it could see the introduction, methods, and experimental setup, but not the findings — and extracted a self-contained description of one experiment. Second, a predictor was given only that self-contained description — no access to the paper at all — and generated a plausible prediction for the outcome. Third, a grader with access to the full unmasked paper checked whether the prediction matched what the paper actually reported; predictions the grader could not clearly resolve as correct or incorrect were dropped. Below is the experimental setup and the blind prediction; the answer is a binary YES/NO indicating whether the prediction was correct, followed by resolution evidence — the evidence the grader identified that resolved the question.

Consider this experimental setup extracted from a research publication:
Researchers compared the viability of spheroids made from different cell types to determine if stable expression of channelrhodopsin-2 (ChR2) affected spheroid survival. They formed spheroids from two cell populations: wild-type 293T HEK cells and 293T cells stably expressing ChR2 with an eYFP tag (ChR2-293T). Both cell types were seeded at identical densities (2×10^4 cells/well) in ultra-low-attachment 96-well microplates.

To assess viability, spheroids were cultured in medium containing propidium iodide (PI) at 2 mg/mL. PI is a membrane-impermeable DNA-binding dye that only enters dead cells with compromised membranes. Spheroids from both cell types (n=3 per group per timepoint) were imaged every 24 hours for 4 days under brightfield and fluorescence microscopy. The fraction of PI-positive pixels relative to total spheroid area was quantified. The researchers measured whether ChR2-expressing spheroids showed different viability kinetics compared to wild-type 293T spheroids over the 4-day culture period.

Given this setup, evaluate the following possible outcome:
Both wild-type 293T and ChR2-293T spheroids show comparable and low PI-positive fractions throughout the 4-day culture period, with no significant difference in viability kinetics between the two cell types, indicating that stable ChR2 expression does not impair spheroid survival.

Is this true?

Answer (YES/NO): NO